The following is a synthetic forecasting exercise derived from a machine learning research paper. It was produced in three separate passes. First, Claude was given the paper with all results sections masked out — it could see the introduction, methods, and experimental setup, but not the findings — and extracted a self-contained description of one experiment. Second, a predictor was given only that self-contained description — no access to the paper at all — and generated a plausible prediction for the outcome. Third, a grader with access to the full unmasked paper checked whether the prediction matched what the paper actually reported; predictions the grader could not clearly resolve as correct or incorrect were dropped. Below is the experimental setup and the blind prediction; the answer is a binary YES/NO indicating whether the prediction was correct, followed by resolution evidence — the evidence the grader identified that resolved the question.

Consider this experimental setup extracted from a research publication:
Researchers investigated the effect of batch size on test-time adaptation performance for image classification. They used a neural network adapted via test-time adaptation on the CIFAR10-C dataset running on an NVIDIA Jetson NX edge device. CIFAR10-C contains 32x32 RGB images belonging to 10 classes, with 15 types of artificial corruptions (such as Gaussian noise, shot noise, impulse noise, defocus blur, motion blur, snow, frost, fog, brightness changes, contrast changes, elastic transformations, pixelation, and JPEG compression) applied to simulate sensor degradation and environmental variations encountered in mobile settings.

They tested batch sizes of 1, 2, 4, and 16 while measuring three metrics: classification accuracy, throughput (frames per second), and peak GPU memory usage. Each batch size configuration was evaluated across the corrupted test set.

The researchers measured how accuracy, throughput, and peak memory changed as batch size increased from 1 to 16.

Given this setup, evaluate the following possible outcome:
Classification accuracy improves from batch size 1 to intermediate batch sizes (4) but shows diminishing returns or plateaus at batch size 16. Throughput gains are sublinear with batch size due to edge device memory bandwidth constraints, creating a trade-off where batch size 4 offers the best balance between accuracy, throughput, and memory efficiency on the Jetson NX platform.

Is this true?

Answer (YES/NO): NO